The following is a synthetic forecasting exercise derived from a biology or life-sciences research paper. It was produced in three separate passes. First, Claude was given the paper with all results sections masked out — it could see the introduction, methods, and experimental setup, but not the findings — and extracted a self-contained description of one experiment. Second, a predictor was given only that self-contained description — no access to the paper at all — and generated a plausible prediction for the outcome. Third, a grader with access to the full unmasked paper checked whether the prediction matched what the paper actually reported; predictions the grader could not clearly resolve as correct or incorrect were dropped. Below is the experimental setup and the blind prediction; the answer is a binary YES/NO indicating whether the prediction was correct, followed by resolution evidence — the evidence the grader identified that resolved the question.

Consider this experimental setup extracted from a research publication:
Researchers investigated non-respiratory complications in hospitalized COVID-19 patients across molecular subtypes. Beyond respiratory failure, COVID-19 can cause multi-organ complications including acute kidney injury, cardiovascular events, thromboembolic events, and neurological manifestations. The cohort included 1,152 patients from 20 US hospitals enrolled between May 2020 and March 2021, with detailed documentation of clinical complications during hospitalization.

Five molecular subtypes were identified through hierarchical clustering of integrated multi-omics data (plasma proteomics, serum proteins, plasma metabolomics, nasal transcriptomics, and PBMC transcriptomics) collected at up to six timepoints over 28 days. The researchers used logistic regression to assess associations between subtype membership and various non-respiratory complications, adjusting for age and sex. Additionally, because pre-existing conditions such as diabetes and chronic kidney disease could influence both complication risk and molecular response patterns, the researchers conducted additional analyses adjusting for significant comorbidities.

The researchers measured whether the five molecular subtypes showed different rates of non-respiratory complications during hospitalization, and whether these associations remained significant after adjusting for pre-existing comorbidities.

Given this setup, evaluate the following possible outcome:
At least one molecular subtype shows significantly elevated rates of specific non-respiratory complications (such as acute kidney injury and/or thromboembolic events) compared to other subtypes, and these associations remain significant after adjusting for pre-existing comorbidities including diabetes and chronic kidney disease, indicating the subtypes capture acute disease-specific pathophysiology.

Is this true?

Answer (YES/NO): YES